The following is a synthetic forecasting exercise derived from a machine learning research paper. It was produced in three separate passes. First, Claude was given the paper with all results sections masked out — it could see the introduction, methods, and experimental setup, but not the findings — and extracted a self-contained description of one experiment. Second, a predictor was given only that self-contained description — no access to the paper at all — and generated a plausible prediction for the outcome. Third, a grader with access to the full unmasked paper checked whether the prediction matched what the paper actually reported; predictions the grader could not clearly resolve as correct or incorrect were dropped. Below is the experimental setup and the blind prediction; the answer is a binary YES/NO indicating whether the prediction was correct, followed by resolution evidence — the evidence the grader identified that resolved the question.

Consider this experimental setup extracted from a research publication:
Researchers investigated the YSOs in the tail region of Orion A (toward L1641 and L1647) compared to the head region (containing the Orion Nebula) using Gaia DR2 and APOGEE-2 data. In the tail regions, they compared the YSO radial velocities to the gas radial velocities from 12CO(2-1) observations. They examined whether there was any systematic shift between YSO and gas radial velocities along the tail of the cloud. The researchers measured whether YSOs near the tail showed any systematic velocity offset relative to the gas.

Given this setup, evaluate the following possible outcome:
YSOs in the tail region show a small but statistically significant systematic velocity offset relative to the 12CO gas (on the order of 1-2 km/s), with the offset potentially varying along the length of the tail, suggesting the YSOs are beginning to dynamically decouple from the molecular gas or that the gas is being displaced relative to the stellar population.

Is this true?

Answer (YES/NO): NO